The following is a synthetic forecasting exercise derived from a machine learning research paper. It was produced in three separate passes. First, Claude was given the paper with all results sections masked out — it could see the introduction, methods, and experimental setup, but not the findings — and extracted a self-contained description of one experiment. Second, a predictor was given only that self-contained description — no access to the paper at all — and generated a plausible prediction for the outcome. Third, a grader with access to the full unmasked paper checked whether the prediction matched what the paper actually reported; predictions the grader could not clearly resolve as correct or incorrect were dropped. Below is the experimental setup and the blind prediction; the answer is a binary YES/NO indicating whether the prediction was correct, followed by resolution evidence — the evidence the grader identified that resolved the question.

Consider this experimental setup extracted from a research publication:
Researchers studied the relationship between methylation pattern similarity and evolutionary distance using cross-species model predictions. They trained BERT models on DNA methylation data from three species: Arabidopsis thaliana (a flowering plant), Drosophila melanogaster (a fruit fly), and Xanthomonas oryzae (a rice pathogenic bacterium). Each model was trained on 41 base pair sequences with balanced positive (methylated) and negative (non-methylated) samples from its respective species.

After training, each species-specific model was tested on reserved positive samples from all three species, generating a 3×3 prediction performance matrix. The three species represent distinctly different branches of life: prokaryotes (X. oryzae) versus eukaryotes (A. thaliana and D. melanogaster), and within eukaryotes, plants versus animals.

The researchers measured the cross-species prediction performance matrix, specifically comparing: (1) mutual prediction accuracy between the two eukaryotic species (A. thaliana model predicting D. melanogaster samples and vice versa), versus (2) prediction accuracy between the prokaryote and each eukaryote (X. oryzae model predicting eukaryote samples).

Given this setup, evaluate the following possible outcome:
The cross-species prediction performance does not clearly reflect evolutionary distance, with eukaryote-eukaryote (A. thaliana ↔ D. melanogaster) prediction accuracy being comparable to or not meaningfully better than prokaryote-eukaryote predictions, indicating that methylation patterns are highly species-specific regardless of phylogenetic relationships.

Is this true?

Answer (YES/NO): NO